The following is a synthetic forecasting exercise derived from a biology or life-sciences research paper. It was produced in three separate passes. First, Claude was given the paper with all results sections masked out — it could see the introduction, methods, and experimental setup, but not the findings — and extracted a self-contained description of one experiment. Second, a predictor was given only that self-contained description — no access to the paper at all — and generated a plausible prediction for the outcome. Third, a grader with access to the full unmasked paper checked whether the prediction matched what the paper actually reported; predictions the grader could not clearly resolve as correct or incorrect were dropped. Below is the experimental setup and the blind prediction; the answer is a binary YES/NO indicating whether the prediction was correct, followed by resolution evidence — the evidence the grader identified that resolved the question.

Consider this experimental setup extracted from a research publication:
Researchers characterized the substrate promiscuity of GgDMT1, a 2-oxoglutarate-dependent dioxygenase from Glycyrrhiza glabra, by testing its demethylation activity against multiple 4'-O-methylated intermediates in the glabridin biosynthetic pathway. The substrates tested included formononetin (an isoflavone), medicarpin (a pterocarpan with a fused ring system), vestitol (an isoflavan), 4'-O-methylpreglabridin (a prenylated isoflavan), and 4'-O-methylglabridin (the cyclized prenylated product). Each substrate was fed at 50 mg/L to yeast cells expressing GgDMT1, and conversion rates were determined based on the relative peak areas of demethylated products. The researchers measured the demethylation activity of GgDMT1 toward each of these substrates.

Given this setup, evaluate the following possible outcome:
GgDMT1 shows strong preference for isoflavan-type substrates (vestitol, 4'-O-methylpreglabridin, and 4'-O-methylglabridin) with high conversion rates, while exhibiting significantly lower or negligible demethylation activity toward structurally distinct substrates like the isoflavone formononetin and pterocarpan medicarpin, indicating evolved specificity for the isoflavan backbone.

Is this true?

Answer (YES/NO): NO